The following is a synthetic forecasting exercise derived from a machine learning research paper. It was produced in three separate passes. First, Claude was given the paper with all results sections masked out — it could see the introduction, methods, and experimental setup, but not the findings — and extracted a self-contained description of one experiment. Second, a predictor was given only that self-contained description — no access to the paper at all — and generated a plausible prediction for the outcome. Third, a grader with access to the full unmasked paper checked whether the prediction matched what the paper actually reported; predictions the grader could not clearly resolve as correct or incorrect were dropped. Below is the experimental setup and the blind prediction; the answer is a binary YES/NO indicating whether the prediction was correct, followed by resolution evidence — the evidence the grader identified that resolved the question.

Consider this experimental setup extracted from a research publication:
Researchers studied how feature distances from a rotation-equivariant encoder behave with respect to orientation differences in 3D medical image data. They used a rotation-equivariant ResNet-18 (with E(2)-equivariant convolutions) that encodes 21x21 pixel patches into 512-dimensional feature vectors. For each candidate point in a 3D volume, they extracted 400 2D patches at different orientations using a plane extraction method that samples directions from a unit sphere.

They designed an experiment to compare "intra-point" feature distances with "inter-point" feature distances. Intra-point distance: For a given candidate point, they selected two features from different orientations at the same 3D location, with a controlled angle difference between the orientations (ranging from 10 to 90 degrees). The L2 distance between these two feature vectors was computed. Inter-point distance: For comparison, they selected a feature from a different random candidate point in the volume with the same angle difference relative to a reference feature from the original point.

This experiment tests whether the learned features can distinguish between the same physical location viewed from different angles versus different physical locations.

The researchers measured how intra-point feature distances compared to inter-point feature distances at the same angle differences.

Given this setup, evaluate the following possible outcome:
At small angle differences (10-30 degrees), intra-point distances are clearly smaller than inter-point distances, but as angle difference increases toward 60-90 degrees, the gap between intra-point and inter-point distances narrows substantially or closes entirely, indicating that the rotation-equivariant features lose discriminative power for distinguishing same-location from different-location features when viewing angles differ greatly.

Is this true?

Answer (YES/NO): YES